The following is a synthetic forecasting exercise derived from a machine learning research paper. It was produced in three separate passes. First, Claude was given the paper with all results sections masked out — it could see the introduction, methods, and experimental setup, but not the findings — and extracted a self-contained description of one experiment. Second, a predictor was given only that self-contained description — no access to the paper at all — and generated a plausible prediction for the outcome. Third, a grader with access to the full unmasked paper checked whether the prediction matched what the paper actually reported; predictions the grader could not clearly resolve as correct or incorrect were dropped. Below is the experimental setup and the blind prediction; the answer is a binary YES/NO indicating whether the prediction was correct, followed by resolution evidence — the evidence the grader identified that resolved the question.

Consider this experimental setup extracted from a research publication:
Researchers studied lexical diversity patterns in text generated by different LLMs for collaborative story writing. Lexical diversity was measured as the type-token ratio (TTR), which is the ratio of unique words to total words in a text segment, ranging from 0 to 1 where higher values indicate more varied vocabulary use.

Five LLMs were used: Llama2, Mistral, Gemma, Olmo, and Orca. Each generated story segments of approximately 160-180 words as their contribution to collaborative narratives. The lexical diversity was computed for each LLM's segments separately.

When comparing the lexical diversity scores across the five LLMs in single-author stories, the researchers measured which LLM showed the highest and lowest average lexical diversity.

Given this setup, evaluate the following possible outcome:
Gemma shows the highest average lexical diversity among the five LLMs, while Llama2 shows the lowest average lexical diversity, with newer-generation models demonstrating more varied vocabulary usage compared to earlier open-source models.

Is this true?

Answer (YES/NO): YES